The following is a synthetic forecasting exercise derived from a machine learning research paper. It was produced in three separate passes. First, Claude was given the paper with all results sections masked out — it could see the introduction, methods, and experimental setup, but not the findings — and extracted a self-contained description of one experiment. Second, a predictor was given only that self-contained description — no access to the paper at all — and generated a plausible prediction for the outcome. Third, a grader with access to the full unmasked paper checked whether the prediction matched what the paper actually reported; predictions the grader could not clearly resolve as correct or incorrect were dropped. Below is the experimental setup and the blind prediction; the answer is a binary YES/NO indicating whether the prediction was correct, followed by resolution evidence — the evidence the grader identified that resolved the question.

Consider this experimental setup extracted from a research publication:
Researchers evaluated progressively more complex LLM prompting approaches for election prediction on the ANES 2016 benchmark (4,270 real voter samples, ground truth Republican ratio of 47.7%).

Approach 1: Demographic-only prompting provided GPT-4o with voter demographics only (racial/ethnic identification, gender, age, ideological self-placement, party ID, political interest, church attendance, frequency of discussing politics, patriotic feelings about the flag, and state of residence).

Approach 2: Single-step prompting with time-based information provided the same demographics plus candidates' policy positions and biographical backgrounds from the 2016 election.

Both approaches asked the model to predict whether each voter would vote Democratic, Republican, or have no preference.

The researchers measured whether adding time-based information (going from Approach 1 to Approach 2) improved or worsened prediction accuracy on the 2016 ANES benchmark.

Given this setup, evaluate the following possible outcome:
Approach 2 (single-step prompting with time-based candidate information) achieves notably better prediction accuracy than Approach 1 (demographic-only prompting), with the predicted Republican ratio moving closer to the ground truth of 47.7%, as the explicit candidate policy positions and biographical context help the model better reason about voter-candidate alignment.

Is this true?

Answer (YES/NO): NO